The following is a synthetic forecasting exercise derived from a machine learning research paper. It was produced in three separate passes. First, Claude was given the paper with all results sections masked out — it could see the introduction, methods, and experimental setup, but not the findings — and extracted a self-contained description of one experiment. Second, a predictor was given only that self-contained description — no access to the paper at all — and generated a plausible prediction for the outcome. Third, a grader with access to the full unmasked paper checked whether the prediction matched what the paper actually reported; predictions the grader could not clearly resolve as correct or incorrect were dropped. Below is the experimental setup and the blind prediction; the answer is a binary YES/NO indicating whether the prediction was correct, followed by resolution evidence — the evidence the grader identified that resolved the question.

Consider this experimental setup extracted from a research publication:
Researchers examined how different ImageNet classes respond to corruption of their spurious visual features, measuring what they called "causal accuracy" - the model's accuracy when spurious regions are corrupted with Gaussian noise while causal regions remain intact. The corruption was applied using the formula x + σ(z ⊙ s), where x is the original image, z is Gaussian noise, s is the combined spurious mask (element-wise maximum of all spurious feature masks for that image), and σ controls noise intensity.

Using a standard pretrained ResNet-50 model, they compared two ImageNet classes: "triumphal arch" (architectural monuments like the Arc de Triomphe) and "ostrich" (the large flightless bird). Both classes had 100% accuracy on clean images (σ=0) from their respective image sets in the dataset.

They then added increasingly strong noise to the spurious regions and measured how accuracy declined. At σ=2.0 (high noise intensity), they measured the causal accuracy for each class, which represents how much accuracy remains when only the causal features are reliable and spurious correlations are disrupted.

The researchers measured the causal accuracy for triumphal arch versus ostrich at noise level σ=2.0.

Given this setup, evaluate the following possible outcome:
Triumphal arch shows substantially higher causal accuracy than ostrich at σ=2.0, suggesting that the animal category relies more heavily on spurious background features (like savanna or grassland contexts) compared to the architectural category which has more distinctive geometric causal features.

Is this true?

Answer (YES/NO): YES